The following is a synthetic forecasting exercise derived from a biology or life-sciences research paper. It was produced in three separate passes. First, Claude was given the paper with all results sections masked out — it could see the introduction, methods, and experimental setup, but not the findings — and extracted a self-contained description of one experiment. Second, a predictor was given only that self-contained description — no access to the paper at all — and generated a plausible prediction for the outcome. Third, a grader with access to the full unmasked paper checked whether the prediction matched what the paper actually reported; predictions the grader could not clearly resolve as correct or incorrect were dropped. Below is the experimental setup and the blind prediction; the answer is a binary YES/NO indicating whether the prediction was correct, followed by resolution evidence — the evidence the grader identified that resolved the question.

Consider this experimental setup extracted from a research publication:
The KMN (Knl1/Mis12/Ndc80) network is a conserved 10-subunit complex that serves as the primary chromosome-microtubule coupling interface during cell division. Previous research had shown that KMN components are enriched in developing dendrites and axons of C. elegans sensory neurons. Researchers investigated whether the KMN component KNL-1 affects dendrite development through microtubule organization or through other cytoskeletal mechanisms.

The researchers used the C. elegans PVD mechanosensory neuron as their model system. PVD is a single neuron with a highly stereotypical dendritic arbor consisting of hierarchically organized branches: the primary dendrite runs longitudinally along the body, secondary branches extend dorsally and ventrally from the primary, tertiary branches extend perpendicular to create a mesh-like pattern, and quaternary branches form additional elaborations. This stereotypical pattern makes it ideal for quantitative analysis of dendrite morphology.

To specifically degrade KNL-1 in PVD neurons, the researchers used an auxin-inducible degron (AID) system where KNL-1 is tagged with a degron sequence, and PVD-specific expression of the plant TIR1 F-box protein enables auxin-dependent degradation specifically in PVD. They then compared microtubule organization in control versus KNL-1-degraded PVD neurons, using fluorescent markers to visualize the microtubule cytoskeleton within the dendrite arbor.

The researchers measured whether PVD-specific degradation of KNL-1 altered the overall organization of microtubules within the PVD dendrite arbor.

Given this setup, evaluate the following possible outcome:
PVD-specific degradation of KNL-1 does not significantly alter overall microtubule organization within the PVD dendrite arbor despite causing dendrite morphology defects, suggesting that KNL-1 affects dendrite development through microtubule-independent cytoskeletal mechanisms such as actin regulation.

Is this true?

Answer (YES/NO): YES